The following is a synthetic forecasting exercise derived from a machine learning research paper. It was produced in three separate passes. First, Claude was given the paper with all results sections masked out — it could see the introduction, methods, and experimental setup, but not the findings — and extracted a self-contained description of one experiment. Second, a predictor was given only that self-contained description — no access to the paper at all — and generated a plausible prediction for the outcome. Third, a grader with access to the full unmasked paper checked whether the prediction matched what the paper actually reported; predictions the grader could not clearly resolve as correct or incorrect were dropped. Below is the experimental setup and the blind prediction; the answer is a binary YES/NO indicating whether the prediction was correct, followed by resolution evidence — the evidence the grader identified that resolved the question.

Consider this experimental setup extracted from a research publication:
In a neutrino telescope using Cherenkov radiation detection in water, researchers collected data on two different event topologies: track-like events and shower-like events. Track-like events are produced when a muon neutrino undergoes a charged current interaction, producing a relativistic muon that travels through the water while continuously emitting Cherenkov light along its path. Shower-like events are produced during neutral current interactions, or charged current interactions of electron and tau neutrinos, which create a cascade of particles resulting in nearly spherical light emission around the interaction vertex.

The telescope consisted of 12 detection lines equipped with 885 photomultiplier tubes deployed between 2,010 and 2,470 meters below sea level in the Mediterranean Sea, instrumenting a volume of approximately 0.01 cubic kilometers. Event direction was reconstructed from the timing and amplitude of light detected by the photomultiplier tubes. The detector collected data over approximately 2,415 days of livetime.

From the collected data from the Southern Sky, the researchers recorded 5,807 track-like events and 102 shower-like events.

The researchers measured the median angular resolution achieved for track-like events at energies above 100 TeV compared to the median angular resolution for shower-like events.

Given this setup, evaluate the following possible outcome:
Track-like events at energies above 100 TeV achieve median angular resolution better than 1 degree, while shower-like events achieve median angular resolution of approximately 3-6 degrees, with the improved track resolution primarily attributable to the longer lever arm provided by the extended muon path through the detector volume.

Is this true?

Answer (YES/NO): NO